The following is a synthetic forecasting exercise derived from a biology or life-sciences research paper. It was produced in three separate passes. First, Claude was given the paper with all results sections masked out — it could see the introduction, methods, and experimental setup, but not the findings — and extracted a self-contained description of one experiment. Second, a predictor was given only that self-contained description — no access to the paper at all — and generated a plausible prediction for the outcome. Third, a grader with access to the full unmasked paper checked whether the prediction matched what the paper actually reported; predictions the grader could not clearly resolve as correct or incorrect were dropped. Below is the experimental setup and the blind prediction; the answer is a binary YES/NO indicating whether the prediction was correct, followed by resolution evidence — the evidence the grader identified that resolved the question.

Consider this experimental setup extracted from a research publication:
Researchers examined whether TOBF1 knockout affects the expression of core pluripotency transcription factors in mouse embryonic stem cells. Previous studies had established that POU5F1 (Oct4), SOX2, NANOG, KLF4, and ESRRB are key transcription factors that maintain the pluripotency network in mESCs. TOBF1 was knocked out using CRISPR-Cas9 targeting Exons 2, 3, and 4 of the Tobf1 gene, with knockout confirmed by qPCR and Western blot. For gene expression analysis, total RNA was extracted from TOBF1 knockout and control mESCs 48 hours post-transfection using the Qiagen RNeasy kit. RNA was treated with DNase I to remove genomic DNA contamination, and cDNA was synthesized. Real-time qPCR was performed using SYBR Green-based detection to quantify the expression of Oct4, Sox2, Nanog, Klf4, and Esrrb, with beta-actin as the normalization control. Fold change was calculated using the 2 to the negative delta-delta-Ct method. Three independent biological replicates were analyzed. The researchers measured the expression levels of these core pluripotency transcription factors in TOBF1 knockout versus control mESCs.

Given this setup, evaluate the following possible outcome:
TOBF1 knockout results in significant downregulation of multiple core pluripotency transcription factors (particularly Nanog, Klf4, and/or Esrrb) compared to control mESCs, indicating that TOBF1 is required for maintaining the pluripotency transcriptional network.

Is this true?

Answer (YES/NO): YES